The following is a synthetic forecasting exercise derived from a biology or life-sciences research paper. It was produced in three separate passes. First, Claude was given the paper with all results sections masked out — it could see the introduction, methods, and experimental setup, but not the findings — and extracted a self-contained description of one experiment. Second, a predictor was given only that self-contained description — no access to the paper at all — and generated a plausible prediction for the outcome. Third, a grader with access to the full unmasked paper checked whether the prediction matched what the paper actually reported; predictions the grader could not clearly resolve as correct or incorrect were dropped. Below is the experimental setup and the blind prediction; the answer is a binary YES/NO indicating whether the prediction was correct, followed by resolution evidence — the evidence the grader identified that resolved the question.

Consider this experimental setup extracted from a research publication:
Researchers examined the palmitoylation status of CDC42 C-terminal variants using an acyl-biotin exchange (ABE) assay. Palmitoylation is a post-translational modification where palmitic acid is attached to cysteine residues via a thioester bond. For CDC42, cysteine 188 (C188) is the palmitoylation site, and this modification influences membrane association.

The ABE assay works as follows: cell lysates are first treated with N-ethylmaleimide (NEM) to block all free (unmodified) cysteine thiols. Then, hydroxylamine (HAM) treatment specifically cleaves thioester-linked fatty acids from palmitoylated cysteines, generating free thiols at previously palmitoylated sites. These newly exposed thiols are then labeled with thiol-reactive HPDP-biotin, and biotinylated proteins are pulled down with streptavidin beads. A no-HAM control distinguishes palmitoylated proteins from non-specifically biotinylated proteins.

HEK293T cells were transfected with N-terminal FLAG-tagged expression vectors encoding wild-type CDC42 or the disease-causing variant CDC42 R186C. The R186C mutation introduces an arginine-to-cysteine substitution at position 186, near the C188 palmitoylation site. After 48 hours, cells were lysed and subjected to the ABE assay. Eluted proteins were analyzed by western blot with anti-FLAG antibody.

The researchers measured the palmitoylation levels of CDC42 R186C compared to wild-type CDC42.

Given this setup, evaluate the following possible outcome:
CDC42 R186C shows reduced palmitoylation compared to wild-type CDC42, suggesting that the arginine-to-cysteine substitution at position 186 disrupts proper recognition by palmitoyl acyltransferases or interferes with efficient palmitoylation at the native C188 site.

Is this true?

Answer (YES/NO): NO